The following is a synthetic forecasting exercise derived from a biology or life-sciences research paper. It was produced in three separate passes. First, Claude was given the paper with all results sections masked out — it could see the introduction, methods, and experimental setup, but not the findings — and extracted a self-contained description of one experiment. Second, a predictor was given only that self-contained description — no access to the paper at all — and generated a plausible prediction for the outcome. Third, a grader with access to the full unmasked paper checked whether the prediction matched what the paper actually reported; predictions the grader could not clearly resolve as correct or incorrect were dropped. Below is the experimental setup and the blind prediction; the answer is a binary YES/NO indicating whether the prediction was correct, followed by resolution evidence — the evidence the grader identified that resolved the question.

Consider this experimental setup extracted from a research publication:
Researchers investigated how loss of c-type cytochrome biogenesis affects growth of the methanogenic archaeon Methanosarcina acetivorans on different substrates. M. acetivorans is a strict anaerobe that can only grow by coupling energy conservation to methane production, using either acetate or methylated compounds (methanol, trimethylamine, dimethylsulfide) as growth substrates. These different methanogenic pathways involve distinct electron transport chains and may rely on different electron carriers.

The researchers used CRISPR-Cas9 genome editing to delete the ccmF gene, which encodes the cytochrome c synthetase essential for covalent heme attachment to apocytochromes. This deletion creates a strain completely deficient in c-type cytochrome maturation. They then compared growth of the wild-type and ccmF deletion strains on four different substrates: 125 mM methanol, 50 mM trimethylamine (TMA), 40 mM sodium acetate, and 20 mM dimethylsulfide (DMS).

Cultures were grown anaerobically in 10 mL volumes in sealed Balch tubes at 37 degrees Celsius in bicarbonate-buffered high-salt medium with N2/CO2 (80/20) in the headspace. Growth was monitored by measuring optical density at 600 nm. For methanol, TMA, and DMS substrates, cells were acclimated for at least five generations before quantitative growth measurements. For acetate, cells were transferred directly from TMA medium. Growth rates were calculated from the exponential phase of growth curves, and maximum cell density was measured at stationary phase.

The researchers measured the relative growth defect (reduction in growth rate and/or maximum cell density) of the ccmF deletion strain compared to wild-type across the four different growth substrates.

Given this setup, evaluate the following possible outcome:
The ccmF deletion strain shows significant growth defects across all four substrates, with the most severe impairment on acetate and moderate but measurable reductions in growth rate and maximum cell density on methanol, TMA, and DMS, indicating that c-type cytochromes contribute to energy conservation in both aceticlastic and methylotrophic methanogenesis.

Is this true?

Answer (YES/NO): YES